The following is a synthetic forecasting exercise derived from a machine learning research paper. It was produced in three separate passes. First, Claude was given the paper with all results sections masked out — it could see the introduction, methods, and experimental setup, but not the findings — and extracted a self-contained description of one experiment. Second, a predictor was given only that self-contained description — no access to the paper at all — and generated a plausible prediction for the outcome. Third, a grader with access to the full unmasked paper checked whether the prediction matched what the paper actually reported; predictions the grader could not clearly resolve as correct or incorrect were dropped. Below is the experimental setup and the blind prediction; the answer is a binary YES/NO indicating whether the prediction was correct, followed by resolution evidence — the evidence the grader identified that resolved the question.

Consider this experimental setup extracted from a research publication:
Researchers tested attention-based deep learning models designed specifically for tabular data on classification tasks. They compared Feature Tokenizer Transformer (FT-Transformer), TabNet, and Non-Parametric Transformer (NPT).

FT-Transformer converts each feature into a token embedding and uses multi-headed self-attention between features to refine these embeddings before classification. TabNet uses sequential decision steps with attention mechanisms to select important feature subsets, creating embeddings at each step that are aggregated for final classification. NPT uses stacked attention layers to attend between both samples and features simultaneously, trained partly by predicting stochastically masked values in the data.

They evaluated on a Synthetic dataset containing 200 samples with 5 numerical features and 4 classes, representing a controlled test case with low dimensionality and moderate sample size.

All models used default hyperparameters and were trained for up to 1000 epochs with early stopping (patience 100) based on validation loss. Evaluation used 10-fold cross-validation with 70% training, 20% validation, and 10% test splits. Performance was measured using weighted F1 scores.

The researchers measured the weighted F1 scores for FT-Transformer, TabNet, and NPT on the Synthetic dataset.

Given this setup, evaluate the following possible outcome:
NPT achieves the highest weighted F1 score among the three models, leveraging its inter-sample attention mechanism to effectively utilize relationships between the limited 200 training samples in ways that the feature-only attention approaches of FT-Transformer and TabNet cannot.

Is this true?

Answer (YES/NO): NO